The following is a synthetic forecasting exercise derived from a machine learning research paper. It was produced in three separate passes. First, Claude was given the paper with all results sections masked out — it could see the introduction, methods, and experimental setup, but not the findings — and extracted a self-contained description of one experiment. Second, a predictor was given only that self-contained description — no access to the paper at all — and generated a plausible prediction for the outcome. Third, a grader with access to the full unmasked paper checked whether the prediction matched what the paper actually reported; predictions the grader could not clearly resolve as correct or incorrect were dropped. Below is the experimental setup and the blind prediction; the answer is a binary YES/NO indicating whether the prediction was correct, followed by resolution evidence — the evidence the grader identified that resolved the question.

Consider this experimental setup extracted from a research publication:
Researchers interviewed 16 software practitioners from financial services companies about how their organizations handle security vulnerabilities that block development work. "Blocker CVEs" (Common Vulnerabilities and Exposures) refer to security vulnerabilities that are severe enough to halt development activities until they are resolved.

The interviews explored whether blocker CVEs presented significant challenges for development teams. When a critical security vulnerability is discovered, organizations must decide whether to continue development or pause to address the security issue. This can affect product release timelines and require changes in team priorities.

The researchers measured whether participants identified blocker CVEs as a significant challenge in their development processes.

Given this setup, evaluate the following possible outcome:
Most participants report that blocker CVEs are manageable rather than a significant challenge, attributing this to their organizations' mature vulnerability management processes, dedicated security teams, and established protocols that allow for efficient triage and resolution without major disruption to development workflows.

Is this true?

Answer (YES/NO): NO